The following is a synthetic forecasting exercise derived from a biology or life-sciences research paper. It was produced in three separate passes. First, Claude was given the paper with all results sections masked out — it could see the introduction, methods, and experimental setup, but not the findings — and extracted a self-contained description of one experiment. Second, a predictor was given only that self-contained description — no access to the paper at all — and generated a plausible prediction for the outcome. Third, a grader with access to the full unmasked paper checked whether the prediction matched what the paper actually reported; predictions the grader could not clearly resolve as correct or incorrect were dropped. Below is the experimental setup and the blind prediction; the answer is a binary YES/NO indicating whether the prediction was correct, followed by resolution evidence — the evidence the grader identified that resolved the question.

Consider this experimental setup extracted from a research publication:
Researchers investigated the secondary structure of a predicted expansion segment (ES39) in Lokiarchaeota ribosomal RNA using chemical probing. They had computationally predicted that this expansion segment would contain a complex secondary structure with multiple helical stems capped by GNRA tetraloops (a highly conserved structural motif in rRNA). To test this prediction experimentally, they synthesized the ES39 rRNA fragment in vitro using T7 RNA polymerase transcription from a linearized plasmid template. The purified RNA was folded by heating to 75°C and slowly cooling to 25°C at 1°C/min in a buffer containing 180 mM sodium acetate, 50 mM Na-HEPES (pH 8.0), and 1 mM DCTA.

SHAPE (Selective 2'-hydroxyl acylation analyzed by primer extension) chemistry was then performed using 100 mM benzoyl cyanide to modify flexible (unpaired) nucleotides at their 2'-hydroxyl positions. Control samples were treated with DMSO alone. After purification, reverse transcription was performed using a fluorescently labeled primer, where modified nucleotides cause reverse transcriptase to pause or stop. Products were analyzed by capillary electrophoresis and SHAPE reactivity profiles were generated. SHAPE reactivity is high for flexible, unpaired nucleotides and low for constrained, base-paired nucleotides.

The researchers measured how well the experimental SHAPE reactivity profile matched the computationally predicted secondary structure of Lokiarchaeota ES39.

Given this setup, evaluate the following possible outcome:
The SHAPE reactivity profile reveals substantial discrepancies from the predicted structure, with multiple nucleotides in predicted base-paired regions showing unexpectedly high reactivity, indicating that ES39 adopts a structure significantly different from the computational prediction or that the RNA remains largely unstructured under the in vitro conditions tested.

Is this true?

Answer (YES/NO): NO